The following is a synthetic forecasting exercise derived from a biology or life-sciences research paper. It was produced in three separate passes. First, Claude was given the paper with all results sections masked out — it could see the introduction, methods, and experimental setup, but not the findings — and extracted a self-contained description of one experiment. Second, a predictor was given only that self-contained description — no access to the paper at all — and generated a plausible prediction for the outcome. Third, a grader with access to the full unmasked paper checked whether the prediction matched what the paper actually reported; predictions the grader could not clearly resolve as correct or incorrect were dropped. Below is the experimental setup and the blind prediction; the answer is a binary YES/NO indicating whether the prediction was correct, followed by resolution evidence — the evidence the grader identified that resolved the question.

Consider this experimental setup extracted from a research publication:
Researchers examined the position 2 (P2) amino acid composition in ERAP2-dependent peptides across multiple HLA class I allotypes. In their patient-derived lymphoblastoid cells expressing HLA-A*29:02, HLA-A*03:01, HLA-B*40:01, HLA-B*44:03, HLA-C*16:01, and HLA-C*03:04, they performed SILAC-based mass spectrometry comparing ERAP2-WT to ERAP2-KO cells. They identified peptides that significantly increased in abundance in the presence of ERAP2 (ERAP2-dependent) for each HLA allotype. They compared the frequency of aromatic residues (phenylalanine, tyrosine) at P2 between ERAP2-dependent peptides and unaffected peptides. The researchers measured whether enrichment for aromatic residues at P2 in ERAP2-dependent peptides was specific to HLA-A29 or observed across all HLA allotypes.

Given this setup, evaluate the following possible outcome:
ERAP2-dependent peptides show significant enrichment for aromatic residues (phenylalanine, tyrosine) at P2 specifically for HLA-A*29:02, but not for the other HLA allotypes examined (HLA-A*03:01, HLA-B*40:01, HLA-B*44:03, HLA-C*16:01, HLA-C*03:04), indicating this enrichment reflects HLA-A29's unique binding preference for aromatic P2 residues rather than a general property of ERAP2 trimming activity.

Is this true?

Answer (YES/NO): YES